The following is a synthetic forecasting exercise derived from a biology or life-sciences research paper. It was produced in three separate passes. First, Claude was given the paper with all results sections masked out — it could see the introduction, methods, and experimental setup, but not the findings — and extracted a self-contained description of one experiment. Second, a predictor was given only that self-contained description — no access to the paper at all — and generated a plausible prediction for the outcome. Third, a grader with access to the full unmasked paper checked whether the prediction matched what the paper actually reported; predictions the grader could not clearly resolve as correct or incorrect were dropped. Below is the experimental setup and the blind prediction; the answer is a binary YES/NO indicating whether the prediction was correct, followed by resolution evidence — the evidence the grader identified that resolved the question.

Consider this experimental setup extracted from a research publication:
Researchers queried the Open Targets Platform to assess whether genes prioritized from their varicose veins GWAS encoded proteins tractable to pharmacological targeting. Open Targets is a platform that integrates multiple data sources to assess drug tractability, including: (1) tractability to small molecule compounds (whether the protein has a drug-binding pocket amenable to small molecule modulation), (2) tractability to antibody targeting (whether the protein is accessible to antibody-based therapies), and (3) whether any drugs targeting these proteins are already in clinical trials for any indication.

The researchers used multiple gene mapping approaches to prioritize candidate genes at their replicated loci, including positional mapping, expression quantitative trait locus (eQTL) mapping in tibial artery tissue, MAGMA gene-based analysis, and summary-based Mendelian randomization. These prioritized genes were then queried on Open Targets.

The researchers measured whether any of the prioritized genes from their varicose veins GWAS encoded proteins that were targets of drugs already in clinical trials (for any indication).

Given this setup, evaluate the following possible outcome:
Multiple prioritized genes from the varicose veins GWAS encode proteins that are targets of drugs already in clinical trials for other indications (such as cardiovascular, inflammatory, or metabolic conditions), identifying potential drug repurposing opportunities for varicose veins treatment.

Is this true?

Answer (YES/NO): YES